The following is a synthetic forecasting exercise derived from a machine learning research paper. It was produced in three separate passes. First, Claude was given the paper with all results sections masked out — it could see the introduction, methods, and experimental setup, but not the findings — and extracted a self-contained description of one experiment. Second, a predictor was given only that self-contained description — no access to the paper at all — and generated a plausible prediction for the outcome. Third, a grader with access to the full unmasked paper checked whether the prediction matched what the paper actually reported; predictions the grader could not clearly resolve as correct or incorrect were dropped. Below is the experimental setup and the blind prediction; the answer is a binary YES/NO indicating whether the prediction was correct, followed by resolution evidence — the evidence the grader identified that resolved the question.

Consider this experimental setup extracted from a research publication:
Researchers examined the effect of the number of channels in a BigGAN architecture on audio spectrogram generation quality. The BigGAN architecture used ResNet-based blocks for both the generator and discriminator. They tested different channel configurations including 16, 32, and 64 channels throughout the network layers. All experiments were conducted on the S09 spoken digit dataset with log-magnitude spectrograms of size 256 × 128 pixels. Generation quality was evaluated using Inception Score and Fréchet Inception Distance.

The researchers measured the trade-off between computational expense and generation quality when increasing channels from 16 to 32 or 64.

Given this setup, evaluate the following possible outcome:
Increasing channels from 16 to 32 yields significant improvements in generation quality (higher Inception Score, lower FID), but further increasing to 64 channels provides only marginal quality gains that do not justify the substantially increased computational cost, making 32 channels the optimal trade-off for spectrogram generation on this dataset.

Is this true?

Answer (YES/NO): NO